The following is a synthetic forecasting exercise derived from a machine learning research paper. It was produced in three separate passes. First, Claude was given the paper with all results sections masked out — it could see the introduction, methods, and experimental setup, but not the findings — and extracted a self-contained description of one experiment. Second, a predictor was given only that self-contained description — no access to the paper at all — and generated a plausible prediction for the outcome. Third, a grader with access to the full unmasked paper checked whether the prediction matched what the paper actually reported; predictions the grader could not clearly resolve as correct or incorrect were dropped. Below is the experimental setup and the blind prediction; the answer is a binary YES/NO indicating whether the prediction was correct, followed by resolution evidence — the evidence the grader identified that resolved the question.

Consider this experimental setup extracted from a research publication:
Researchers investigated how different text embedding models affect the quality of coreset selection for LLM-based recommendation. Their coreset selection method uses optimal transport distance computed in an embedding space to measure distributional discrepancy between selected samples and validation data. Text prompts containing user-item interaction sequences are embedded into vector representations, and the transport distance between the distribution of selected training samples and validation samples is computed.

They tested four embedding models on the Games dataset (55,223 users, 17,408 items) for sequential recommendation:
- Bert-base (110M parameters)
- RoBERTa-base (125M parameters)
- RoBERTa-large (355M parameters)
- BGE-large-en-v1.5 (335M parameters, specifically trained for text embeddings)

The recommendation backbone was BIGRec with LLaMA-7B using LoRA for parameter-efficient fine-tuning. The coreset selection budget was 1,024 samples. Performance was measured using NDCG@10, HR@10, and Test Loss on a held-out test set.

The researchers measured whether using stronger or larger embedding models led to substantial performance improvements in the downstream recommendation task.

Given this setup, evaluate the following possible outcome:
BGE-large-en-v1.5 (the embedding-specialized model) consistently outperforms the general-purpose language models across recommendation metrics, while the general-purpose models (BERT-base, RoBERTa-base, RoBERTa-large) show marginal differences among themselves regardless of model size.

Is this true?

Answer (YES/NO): NO